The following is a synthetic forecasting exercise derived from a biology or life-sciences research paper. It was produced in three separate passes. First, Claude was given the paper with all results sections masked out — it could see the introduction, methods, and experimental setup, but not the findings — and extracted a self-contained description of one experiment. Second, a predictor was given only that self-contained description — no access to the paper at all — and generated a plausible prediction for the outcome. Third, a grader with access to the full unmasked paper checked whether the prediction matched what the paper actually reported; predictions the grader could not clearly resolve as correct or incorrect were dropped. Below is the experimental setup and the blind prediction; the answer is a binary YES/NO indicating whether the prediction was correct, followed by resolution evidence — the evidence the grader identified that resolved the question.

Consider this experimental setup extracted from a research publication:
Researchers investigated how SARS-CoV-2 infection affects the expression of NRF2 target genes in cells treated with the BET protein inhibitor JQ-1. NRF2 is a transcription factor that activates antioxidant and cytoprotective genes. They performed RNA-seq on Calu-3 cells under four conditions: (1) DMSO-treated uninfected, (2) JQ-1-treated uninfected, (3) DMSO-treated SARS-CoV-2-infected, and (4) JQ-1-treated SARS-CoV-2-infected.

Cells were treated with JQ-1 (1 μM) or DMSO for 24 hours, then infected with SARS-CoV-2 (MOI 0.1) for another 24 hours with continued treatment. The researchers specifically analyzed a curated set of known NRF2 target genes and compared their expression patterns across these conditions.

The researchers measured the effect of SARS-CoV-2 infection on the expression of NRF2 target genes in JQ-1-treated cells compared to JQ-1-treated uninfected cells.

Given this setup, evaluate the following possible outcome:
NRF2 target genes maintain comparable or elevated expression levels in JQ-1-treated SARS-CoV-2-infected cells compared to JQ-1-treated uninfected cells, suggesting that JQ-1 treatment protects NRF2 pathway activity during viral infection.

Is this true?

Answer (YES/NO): YES